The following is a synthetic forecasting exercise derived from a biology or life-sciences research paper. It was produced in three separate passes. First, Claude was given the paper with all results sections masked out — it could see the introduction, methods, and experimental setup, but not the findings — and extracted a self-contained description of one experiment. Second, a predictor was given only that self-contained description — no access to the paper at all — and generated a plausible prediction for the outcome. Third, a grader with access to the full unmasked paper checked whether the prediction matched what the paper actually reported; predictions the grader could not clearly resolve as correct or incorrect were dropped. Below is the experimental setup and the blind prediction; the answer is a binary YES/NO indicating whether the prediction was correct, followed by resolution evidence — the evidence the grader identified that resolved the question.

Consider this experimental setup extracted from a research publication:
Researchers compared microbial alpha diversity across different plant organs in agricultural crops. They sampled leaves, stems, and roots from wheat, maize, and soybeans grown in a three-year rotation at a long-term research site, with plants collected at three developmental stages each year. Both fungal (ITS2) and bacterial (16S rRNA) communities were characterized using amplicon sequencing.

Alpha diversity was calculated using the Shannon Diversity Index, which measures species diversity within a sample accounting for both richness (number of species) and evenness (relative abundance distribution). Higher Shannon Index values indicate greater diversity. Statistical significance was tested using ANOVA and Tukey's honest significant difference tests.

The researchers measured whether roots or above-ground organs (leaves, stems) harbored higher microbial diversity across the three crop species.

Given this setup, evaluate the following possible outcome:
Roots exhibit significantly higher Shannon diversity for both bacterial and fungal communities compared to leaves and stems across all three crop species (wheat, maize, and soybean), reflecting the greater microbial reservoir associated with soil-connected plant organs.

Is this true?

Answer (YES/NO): NO